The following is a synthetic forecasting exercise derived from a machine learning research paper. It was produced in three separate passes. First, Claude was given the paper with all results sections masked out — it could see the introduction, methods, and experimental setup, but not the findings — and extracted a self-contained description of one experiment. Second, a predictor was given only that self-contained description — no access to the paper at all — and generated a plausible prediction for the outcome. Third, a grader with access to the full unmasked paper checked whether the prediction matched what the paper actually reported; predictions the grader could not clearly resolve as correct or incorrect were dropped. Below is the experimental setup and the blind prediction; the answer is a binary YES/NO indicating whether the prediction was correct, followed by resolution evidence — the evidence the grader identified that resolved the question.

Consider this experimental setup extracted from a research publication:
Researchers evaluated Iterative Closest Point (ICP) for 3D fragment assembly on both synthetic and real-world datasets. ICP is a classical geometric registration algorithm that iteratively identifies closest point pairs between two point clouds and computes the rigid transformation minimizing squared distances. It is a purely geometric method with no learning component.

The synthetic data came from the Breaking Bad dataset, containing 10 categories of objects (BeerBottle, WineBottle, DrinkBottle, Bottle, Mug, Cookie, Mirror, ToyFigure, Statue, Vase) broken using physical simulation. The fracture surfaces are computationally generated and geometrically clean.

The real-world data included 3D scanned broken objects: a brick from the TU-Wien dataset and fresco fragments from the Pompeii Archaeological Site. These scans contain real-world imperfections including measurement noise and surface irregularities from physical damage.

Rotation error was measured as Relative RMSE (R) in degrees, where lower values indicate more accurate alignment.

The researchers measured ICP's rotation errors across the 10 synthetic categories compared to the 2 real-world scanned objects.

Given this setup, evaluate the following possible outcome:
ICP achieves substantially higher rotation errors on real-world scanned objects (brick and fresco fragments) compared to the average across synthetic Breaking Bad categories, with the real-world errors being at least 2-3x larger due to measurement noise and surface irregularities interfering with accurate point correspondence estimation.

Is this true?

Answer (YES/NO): NO